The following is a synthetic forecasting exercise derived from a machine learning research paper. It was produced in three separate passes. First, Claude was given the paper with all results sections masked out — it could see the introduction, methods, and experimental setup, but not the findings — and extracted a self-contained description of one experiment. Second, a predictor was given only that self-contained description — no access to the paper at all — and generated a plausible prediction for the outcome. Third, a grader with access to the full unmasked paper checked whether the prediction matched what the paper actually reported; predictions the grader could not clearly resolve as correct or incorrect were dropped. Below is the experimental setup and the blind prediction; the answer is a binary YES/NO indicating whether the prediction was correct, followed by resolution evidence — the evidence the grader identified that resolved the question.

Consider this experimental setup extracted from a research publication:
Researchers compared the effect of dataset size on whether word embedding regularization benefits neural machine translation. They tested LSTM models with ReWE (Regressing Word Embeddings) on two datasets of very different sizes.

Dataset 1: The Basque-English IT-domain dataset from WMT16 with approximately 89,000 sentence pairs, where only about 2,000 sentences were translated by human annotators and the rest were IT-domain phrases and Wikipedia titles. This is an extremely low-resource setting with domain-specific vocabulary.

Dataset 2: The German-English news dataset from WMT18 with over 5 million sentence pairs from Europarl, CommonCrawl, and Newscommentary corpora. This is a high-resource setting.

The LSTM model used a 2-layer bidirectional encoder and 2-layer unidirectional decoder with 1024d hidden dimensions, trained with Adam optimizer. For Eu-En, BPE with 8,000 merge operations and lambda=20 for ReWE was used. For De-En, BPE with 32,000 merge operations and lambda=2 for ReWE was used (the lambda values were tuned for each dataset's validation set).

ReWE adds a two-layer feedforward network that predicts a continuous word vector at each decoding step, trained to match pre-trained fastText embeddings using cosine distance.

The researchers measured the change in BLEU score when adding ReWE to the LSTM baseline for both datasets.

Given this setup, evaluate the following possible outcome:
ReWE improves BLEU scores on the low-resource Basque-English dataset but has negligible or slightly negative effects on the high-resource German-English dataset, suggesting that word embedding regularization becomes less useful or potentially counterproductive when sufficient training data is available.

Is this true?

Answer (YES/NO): YES